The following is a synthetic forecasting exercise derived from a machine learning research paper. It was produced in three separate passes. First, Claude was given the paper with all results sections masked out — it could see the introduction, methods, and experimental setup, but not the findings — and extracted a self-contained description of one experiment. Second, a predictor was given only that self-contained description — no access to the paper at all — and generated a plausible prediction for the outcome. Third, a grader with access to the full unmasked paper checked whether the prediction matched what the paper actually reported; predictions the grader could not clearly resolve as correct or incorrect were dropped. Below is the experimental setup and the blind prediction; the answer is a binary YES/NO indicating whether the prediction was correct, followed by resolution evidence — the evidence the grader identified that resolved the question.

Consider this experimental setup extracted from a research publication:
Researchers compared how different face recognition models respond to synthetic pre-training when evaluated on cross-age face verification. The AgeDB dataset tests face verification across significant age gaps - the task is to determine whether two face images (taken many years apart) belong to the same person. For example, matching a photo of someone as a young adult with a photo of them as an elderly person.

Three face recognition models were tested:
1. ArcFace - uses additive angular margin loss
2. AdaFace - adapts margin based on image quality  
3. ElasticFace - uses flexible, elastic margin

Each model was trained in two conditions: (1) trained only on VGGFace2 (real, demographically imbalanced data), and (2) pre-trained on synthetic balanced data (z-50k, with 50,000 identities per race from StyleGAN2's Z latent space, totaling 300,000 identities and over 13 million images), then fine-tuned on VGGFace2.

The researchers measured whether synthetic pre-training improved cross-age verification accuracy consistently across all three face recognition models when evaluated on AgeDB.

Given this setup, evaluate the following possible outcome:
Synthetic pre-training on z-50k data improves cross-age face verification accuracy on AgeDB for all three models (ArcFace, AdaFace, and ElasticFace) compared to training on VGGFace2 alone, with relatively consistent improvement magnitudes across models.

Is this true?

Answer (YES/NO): NO